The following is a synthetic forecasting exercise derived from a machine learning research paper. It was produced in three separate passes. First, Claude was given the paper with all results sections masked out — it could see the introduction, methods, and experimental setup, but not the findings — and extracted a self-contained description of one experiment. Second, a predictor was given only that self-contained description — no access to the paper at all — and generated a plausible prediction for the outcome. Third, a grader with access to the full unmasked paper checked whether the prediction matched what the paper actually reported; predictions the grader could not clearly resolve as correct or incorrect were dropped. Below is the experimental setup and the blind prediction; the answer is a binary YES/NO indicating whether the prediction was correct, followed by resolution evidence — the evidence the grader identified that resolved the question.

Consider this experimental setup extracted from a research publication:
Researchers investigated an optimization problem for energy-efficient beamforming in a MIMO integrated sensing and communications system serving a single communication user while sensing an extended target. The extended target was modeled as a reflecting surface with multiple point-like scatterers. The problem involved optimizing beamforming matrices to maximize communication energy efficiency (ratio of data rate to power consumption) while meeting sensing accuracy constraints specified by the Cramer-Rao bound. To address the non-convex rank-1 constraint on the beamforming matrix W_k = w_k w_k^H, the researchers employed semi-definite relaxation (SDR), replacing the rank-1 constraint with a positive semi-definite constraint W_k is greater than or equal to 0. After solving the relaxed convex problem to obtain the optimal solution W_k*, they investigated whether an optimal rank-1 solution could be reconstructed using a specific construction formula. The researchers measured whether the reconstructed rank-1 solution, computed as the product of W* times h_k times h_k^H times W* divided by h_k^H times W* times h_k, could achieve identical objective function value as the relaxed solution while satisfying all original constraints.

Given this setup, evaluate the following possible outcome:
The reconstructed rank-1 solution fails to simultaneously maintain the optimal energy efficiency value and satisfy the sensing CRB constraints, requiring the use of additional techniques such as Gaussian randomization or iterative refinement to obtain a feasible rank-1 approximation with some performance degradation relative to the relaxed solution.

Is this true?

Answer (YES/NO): NO